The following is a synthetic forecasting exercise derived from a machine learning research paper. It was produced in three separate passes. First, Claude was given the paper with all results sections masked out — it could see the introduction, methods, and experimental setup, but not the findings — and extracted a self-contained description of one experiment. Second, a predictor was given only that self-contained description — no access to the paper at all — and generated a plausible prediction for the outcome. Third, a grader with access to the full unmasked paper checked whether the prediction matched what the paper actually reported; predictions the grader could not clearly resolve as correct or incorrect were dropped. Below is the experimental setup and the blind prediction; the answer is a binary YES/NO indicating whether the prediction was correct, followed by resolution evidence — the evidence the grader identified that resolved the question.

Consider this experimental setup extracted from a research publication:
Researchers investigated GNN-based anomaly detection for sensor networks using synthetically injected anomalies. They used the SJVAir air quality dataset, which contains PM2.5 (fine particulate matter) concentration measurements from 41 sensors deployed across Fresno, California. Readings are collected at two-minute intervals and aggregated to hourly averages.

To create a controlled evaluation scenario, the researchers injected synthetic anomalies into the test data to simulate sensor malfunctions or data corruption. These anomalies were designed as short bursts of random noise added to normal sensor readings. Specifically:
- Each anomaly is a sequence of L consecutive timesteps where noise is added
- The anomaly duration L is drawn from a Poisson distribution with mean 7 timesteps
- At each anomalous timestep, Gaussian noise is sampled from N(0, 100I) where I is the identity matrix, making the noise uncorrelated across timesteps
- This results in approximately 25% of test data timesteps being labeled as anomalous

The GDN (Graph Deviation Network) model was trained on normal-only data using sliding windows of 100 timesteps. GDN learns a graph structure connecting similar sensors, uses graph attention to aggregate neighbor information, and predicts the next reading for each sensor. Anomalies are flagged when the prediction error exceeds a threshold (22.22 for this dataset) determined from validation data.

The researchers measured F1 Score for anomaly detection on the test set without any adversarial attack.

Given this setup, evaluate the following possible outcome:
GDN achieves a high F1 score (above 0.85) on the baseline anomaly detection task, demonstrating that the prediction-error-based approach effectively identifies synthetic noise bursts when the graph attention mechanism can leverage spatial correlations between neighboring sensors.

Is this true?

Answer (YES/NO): YES